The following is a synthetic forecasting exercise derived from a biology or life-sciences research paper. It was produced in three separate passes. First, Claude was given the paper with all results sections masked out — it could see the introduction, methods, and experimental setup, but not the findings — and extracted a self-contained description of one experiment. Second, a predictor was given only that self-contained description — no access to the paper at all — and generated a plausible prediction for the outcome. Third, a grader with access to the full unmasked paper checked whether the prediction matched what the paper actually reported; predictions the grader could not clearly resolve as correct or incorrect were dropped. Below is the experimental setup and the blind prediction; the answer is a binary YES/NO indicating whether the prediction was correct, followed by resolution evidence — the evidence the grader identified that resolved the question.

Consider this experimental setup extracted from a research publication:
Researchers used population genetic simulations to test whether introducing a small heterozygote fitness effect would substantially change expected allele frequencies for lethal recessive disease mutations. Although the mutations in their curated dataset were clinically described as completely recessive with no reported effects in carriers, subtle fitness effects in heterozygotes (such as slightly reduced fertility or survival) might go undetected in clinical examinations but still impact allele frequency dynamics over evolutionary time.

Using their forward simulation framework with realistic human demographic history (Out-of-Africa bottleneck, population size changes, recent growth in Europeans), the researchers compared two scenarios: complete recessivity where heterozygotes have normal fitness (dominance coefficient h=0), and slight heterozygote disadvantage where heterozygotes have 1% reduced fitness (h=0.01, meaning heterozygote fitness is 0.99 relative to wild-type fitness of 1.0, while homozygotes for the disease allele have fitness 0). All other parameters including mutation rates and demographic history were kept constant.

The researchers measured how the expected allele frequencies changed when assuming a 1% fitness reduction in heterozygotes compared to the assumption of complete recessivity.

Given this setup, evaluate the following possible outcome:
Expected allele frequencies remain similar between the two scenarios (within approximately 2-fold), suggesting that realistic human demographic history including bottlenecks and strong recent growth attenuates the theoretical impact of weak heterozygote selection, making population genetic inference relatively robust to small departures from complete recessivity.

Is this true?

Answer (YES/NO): NO